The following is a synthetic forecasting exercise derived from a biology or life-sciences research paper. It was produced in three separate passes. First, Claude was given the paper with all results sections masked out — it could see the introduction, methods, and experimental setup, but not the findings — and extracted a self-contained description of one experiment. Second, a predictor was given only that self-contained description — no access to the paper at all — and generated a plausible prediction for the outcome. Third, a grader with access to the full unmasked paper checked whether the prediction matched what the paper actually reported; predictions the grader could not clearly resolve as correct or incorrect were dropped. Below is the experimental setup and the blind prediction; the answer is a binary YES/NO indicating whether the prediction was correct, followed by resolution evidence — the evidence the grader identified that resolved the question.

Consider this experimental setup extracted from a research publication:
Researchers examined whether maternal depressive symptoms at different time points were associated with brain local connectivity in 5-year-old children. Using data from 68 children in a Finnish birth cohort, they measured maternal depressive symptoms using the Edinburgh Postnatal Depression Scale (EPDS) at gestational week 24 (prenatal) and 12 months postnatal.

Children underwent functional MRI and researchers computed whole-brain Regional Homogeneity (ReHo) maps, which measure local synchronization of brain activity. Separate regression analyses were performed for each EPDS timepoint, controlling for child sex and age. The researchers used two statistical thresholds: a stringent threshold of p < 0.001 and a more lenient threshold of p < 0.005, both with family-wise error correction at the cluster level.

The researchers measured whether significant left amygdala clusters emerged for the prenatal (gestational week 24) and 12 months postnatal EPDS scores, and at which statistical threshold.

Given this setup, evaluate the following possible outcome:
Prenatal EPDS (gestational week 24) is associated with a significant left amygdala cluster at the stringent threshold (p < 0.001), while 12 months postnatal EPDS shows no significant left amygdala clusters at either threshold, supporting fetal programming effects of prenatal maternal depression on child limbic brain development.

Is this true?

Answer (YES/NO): NO